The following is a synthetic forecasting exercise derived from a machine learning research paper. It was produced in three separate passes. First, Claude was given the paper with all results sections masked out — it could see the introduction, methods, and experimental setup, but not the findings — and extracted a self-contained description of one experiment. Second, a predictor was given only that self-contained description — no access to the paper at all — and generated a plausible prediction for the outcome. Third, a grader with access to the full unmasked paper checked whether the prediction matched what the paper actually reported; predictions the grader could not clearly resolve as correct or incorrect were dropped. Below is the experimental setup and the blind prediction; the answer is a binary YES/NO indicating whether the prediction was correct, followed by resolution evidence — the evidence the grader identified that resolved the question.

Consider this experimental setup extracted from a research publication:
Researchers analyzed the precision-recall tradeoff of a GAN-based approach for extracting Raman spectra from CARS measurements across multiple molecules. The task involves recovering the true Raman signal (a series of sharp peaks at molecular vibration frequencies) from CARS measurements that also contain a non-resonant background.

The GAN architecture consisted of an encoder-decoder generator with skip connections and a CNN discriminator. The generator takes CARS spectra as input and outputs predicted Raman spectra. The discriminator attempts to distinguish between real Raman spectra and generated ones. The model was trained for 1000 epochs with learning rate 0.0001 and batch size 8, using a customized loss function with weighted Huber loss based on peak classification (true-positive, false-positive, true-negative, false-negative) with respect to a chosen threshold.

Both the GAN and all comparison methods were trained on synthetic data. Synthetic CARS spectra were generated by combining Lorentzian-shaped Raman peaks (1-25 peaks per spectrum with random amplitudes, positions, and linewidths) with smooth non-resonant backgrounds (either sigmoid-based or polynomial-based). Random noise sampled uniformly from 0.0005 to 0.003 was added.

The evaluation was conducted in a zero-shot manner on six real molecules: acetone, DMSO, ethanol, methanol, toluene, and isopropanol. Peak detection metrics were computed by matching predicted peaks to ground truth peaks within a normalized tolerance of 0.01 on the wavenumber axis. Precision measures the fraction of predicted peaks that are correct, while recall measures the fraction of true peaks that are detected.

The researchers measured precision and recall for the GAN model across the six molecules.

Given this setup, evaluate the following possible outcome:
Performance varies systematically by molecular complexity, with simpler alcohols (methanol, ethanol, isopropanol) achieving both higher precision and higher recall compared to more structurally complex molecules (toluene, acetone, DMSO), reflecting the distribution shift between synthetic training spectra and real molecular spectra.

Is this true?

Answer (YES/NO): NO